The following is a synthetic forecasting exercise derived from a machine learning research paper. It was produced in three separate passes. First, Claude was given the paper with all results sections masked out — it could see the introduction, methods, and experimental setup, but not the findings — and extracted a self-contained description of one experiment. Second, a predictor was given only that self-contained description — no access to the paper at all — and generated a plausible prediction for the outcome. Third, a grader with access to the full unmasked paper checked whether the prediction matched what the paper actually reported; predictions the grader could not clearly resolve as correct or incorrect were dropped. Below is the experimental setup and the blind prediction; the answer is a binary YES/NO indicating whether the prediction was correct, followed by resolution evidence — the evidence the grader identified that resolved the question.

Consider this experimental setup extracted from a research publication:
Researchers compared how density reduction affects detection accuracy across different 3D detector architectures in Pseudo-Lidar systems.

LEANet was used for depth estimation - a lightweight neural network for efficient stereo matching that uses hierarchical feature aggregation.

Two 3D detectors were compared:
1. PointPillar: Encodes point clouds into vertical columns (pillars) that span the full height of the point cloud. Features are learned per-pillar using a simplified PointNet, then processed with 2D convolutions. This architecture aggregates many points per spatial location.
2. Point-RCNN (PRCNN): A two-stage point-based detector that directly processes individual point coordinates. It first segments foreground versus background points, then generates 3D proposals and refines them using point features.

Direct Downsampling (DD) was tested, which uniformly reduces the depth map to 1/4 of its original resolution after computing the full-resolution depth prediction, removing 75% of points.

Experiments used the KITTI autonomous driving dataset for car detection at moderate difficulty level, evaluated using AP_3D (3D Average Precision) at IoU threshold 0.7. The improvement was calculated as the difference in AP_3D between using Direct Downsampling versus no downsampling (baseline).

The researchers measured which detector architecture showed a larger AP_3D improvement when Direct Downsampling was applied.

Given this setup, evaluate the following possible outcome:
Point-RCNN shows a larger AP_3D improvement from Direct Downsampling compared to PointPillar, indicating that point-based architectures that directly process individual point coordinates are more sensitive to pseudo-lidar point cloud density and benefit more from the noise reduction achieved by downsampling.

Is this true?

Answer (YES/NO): NO